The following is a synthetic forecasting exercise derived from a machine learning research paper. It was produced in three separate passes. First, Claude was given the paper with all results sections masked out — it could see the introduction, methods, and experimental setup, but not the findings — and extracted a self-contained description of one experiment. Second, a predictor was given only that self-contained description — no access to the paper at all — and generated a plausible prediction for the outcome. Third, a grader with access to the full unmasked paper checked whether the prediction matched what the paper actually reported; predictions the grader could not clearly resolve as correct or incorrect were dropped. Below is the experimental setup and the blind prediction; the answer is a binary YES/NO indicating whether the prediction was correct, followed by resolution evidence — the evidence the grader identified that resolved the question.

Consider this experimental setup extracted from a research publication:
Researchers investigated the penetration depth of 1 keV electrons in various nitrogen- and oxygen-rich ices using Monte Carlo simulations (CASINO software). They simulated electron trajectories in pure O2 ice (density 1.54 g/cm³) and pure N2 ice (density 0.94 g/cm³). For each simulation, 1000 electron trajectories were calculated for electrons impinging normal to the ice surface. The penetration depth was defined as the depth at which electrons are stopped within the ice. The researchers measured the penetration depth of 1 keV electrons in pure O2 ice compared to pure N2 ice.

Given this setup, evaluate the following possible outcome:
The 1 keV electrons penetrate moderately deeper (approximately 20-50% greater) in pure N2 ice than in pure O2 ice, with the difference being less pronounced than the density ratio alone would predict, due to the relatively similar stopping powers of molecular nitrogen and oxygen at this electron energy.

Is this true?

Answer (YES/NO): NO